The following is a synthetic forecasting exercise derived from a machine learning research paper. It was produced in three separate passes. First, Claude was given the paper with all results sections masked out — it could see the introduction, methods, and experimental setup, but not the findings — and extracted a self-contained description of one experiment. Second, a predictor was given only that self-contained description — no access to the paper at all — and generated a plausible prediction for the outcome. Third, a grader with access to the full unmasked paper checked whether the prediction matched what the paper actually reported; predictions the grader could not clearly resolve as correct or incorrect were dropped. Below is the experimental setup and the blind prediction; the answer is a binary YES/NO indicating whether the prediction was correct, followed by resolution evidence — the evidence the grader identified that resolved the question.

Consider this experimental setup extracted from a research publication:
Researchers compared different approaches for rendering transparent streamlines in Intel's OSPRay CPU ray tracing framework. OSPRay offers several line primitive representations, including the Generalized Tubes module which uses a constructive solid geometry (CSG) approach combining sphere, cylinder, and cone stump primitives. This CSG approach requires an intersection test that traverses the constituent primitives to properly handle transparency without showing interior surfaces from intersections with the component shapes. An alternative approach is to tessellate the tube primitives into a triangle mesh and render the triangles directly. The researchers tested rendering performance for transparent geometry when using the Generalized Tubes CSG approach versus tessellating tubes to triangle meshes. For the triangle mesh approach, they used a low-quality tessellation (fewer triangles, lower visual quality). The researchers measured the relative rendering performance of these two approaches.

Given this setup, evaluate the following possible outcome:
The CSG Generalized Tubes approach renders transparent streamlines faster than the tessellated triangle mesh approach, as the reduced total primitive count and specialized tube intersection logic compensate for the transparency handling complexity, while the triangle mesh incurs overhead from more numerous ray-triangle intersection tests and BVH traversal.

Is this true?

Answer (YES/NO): NO